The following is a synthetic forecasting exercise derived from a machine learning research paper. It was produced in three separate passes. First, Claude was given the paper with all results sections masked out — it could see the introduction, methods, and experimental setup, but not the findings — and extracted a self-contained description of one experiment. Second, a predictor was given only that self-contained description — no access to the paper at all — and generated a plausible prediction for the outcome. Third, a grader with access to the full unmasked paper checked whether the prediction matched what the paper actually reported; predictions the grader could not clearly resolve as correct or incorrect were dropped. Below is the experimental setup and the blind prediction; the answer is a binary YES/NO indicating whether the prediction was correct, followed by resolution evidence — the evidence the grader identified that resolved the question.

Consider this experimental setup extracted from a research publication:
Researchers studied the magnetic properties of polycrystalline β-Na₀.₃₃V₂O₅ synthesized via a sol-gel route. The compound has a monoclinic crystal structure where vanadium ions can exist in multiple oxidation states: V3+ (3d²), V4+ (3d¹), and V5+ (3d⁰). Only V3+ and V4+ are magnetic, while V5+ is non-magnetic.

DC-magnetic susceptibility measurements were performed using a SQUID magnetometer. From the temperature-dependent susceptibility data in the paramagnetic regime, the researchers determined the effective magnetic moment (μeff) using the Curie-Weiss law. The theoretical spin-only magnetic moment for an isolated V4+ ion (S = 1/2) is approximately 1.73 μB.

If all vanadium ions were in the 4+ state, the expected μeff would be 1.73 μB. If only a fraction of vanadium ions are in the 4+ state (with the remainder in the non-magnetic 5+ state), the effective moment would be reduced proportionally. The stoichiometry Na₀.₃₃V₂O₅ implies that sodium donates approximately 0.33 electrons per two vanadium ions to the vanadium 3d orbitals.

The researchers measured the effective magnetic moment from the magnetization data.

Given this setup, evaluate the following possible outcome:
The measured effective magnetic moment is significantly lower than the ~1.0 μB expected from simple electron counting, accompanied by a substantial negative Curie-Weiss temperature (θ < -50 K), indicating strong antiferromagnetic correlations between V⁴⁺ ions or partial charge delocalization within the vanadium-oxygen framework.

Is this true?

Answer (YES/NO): NO